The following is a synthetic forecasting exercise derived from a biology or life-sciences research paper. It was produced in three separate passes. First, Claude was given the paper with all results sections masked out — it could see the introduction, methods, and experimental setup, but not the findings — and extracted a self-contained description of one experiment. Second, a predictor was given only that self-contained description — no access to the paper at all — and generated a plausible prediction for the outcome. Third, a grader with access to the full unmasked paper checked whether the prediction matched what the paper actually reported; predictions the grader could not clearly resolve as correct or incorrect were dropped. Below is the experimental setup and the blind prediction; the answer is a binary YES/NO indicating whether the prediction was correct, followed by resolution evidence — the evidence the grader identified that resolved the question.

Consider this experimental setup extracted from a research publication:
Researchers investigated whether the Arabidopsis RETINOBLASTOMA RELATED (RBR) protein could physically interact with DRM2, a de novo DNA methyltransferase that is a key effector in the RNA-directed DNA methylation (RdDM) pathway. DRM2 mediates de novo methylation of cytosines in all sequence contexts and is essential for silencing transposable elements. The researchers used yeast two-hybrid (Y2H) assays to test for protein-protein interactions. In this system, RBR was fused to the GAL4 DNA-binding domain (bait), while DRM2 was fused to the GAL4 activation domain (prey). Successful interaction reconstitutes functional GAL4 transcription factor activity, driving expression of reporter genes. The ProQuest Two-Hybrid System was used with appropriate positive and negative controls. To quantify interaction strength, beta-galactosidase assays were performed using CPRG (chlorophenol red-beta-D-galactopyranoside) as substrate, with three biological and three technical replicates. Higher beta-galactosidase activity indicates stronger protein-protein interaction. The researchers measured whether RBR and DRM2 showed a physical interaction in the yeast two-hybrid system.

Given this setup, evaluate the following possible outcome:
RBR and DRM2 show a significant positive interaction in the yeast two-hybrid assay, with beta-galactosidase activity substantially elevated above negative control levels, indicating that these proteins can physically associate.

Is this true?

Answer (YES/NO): NO